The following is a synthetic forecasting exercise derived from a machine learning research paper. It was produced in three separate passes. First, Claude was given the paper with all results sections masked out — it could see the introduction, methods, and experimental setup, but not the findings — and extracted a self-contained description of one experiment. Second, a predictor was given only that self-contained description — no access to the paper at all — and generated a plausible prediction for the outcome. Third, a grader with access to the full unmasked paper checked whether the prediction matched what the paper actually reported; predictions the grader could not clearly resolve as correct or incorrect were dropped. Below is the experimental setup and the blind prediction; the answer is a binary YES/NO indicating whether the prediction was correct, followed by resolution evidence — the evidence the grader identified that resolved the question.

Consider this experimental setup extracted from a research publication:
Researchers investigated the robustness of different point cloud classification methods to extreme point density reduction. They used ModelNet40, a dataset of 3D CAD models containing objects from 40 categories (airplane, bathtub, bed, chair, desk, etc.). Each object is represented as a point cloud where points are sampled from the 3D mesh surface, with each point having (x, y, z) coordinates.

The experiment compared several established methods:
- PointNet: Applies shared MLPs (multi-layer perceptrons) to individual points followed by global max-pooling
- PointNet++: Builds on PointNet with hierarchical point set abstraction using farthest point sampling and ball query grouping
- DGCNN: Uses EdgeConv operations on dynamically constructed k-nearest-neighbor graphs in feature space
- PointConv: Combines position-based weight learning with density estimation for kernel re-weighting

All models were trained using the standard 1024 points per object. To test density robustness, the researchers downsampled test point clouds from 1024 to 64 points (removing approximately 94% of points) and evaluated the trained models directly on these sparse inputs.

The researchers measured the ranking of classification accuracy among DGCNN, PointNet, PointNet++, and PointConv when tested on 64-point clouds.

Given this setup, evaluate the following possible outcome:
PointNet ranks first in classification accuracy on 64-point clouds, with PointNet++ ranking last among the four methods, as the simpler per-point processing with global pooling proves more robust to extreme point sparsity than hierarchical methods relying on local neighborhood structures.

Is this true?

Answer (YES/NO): NO